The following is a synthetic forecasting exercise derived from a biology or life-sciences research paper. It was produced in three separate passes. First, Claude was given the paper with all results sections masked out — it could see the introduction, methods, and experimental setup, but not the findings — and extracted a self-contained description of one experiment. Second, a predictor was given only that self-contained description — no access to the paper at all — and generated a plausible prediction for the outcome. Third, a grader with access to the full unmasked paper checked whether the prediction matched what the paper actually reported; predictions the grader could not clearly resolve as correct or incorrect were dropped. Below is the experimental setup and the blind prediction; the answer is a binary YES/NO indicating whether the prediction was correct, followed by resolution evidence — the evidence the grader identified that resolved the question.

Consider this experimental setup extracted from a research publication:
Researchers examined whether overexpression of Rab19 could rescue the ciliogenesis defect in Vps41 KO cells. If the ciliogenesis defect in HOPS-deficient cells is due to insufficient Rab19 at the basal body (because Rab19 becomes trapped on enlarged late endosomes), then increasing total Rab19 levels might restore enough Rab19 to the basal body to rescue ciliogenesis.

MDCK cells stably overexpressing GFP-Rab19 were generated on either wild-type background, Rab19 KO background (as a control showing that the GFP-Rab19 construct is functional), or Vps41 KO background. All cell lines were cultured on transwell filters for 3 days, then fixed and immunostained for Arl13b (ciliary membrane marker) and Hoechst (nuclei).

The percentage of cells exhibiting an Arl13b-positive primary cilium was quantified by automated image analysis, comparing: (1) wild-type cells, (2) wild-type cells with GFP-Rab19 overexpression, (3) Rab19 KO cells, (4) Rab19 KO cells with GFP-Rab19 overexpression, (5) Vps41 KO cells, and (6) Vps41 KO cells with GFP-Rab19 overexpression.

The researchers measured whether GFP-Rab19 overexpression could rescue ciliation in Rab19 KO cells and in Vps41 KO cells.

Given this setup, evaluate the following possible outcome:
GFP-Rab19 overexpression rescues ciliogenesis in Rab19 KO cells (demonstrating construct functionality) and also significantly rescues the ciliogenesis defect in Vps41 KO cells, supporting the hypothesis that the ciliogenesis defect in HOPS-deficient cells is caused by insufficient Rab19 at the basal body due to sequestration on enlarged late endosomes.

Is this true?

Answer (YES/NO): NO